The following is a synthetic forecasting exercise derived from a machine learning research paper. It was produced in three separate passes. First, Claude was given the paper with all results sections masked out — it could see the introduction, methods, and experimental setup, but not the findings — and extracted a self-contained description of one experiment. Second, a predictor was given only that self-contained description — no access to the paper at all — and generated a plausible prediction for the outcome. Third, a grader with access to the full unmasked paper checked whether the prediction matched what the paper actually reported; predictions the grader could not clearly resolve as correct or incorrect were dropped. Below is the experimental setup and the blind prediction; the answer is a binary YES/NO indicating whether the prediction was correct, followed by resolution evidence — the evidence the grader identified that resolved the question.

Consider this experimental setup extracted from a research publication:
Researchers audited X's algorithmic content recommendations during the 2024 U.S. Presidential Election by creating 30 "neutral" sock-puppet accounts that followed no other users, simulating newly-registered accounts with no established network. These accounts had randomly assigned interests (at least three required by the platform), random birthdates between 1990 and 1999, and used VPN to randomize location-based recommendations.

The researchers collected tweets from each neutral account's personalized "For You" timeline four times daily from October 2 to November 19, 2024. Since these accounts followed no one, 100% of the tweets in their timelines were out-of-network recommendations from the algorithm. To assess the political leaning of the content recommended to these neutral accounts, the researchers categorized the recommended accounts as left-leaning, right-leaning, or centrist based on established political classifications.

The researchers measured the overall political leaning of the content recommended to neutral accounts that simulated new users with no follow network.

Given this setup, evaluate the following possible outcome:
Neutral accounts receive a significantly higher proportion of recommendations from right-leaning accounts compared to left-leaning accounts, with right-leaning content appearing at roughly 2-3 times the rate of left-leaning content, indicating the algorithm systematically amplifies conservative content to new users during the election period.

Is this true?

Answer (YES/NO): NO